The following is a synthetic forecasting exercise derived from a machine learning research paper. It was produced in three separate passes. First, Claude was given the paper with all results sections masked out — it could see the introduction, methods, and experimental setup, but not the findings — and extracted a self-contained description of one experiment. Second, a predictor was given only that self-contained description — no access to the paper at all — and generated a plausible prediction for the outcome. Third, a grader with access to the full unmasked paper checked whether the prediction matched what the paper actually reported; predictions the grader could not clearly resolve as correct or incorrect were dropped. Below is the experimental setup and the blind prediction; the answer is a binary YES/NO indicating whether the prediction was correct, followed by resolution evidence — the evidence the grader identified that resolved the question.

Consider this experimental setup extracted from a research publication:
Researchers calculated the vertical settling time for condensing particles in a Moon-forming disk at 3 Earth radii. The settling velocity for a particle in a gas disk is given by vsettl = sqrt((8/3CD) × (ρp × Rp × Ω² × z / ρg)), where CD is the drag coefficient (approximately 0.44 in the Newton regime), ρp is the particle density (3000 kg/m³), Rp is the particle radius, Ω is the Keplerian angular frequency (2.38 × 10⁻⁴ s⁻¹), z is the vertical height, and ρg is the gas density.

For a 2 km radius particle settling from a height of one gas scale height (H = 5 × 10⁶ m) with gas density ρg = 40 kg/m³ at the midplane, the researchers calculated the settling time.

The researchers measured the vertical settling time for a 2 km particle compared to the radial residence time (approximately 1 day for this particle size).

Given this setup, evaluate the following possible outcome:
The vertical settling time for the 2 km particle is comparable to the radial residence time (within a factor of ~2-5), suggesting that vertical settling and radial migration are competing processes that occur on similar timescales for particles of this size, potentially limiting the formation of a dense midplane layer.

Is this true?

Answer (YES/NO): YES